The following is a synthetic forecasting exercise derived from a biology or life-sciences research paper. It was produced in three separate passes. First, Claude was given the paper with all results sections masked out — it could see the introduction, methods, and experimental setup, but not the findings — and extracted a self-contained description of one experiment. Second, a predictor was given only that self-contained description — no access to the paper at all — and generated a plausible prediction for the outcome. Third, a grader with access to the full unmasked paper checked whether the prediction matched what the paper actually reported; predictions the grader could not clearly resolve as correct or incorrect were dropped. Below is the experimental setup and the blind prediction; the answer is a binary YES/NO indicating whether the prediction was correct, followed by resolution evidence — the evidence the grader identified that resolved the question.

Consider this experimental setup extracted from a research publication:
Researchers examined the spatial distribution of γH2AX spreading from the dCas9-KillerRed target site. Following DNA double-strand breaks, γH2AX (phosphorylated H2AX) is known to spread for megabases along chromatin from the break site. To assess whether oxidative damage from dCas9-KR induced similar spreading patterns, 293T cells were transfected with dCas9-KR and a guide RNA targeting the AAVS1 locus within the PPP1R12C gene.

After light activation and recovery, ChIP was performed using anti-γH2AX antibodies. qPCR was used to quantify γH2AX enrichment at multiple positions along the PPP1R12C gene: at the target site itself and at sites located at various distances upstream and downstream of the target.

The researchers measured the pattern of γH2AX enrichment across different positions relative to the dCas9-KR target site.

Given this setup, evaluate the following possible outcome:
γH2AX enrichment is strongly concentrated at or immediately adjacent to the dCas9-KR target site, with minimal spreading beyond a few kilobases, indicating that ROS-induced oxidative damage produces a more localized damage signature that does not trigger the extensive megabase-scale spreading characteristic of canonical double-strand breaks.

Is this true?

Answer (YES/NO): NO